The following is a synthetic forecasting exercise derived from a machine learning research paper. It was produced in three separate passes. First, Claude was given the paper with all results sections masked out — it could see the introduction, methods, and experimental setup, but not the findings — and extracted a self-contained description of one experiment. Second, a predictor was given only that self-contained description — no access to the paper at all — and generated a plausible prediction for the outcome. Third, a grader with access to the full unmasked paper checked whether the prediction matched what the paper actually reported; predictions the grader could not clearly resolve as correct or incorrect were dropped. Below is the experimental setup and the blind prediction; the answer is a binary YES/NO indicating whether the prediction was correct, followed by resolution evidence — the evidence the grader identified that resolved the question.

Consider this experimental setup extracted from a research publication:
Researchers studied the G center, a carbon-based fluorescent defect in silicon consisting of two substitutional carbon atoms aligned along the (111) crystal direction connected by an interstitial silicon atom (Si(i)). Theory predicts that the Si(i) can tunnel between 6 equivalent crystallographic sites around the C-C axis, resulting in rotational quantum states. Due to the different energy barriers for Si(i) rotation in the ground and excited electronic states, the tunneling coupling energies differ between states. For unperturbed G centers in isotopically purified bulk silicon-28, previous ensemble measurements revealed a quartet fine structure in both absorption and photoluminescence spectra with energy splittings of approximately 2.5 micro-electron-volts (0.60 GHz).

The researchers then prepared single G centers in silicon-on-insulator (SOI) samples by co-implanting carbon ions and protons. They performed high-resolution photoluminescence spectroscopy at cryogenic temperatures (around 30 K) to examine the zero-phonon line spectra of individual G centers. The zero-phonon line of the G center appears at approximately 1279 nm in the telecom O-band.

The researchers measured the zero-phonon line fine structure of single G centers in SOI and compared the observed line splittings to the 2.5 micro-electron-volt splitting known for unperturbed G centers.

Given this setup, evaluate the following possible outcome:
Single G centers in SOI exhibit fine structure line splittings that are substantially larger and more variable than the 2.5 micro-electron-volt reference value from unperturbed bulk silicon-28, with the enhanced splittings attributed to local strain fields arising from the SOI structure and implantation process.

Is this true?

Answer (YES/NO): YES